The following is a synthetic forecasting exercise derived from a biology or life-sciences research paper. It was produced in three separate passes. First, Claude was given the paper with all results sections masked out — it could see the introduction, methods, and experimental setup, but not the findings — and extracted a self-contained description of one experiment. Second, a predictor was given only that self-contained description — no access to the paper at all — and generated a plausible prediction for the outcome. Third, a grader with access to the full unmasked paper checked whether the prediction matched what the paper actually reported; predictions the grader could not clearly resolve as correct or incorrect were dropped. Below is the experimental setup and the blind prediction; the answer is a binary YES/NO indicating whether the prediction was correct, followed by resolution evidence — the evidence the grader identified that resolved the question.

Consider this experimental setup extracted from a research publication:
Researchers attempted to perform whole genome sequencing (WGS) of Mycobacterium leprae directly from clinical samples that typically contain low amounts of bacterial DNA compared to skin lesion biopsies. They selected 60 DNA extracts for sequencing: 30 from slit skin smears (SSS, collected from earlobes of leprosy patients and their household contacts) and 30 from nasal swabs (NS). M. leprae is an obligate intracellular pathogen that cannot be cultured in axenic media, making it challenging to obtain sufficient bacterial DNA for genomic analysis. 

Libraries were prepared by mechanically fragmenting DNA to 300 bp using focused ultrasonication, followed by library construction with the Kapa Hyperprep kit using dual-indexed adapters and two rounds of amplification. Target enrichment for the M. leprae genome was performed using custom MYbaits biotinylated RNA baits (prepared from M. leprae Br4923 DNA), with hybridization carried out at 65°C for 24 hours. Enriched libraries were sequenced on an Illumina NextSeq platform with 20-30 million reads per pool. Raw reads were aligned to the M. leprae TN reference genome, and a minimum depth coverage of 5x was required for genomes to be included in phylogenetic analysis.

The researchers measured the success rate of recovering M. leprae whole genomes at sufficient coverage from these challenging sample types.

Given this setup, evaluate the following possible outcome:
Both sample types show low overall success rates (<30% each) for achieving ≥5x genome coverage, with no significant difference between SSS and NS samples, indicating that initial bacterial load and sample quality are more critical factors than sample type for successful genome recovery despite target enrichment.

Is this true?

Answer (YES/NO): NO